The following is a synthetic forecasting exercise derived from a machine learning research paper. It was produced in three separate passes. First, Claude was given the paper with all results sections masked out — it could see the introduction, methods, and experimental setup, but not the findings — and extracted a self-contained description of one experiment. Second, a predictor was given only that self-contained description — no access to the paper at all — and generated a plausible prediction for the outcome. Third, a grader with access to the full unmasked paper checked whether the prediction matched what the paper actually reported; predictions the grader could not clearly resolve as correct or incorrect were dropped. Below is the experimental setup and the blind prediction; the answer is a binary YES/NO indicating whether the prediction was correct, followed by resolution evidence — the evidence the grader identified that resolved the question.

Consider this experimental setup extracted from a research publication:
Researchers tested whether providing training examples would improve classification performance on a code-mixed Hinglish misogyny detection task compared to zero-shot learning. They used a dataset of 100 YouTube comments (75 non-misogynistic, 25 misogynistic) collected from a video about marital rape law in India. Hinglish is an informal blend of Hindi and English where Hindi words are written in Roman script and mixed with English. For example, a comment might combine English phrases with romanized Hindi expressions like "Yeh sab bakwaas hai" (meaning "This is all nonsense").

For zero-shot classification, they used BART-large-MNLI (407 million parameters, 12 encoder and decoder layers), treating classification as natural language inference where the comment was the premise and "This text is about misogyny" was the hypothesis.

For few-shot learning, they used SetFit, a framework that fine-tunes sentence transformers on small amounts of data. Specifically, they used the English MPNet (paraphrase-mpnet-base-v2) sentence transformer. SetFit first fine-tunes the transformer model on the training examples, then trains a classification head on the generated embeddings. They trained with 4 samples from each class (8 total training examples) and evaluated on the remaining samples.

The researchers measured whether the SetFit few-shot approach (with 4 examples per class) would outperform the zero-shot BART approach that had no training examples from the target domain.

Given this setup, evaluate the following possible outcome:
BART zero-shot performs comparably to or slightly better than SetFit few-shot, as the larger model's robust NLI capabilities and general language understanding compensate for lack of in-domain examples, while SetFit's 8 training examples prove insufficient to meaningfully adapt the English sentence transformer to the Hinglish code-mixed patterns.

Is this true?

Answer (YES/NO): YES